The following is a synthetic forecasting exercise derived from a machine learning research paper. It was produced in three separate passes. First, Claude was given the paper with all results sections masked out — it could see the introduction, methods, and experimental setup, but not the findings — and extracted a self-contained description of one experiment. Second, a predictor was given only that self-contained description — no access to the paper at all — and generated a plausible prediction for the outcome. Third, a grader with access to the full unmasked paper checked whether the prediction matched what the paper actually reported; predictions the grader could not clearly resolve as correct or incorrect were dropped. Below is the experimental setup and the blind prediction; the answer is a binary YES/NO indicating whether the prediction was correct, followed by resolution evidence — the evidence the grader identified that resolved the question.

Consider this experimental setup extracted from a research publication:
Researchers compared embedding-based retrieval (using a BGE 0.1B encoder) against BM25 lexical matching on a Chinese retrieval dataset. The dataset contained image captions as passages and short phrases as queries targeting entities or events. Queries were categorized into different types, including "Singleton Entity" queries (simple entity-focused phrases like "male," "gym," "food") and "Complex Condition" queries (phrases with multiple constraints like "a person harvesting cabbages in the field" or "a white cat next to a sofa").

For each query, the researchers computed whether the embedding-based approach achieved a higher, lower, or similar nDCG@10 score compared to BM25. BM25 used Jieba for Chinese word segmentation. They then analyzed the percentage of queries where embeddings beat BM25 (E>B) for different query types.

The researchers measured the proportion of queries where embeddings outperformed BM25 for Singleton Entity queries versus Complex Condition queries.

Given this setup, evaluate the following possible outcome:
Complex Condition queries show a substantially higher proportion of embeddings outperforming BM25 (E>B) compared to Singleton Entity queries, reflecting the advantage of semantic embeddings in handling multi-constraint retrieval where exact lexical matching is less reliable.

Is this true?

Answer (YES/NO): YES